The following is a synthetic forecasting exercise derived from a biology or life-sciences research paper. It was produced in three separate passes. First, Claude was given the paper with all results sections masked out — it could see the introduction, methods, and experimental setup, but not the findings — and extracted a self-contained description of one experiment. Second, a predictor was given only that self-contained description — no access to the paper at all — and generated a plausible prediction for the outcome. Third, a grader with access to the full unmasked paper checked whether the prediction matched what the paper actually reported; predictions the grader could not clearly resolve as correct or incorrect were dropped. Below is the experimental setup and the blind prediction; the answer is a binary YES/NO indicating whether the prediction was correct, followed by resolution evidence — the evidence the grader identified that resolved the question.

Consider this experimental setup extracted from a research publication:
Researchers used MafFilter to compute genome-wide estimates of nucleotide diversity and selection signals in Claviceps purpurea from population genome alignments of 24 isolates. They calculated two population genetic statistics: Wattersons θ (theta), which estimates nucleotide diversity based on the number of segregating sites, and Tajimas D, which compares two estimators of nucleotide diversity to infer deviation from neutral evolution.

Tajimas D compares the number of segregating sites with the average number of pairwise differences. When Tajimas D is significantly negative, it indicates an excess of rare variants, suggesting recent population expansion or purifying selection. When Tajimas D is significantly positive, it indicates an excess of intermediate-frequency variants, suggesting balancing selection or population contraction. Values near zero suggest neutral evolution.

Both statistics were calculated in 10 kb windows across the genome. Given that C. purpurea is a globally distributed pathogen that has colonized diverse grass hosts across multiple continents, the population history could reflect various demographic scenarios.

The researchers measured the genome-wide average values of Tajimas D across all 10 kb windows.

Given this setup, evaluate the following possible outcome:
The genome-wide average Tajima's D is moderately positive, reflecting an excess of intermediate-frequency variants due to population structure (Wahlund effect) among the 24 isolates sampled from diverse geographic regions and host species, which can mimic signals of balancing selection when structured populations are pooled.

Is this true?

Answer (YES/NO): NO